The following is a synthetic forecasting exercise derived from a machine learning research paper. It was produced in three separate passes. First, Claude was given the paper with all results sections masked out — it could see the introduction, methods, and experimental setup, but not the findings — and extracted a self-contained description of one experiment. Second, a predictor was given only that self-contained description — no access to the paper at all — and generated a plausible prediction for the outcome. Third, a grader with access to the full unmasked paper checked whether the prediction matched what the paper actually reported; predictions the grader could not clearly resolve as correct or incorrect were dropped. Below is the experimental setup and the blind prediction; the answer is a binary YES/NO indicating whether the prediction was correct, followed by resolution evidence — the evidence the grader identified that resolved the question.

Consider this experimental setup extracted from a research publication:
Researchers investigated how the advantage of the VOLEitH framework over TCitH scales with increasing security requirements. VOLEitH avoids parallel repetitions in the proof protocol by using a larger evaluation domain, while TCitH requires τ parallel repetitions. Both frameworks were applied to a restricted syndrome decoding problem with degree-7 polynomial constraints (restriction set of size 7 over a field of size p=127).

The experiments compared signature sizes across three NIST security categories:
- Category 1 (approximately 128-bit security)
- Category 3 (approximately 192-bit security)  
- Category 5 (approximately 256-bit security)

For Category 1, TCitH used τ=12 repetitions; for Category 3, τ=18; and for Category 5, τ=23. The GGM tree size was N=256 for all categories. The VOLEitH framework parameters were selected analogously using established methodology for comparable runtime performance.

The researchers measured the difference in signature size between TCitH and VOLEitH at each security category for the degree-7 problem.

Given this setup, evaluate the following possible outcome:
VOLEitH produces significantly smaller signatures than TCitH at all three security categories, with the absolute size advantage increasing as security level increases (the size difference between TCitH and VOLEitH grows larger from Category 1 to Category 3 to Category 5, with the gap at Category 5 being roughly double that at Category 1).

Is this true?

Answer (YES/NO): NO